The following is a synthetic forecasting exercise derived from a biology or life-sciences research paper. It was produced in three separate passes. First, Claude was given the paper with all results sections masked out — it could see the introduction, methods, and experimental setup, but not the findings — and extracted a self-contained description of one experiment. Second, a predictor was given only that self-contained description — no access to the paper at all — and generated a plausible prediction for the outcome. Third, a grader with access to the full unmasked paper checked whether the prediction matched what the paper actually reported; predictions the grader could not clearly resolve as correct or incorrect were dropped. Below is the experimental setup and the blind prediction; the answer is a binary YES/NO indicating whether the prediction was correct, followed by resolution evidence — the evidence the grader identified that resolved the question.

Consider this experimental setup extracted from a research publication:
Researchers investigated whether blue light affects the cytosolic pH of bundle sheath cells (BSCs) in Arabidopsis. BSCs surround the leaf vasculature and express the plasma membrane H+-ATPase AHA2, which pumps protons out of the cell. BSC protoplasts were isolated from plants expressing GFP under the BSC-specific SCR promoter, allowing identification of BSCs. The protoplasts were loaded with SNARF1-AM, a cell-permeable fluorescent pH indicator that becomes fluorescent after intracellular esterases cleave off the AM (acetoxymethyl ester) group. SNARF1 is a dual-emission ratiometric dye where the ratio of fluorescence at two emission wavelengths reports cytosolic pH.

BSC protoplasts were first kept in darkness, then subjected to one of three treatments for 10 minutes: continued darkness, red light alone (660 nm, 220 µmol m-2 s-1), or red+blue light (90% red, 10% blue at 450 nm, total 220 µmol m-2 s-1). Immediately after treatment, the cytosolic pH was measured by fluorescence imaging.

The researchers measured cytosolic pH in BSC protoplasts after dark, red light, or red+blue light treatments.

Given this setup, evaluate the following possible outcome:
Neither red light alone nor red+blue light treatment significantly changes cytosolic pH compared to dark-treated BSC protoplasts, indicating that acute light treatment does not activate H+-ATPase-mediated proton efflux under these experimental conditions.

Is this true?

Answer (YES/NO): NO